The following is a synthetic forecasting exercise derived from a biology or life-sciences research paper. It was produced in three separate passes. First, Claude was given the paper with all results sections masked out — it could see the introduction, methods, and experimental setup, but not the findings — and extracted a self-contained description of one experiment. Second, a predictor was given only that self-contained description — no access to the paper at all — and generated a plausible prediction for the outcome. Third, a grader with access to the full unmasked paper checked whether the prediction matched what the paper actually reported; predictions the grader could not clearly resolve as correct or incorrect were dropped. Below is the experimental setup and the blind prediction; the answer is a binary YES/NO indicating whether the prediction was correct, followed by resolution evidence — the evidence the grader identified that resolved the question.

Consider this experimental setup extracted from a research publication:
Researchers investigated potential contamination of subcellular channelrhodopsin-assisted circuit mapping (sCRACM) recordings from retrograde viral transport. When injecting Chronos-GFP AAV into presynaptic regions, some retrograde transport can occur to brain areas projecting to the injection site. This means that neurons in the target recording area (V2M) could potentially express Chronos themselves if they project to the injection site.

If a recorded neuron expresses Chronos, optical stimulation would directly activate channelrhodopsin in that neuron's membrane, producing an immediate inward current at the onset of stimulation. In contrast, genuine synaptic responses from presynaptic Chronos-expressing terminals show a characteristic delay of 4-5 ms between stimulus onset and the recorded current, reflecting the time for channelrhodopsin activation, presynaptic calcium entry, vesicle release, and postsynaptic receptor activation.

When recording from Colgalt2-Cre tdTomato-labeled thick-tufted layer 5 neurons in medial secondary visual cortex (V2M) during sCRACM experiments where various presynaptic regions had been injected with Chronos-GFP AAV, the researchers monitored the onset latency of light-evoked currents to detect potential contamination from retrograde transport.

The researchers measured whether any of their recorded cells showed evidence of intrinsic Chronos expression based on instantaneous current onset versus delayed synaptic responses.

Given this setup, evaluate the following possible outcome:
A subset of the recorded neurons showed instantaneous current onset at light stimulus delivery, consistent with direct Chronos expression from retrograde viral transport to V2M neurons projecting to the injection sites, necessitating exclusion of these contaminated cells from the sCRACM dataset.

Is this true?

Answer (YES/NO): YES